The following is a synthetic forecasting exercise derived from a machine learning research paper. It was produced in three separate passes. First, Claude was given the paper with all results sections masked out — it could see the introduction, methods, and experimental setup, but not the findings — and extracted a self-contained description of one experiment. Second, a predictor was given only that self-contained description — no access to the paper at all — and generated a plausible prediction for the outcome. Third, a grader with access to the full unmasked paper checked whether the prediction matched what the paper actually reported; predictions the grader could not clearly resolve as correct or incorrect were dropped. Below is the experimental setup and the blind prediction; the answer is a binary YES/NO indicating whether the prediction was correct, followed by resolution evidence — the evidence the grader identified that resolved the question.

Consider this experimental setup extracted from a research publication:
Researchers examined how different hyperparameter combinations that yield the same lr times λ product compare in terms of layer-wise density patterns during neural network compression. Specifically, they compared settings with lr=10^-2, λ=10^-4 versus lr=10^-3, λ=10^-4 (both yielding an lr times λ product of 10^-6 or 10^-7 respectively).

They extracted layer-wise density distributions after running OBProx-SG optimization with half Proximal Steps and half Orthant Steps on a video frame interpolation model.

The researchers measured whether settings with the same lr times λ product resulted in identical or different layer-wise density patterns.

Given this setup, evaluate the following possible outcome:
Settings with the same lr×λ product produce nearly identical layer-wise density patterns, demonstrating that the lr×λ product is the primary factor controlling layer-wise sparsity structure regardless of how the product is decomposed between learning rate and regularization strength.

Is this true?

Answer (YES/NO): NO